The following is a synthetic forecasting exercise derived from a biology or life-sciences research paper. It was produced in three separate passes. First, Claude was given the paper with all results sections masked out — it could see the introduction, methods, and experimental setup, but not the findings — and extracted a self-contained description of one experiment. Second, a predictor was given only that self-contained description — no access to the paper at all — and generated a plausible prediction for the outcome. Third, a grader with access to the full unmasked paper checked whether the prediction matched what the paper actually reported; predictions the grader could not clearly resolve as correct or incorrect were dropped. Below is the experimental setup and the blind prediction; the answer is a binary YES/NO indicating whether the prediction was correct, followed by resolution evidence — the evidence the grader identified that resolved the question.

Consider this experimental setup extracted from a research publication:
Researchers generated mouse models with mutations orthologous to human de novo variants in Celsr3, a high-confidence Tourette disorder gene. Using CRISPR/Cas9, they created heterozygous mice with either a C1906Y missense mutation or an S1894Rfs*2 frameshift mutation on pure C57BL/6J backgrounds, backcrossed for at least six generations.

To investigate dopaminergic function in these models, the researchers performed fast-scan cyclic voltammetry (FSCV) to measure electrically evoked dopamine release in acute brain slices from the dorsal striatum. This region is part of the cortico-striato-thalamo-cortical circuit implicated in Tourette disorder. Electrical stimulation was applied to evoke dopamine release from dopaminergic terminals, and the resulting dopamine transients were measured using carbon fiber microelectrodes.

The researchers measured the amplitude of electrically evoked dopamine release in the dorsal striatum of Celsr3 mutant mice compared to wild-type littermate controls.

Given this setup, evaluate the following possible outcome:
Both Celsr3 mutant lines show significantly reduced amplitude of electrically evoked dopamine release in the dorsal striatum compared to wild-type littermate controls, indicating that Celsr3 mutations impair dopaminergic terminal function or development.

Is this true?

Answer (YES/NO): NO